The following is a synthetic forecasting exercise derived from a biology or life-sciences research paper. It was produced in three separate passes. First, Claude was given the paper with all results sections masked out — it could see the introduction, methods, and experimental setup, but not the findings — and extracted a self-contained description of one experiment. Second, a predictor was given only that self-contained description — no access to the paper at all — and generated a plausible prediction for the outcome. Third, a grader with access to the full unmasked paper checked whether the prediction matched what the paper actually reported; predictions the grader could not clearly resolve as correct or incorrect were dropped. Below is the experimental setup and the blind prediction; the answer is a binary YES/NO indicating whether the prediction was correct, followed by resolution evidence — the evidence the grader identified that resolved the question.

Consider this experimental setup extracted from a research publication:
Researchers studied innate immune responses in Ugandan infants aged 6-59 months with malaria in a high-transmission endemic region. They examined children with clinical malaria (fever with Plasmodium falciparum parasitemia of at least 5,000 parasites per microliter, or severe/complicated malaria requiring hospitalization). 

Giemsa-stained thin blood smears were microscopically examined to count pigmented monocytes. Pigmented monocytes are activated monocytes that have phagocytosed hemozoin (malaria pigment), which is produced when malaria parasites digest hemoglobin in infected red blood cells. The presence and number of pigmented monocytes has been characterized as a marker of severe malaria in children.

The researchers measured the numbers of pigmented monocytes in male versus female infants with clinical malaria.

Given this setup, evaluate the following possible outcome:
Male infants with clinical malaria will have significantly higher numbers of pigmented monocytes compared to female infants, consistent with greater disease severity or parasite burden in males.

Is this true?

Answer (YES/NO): NO